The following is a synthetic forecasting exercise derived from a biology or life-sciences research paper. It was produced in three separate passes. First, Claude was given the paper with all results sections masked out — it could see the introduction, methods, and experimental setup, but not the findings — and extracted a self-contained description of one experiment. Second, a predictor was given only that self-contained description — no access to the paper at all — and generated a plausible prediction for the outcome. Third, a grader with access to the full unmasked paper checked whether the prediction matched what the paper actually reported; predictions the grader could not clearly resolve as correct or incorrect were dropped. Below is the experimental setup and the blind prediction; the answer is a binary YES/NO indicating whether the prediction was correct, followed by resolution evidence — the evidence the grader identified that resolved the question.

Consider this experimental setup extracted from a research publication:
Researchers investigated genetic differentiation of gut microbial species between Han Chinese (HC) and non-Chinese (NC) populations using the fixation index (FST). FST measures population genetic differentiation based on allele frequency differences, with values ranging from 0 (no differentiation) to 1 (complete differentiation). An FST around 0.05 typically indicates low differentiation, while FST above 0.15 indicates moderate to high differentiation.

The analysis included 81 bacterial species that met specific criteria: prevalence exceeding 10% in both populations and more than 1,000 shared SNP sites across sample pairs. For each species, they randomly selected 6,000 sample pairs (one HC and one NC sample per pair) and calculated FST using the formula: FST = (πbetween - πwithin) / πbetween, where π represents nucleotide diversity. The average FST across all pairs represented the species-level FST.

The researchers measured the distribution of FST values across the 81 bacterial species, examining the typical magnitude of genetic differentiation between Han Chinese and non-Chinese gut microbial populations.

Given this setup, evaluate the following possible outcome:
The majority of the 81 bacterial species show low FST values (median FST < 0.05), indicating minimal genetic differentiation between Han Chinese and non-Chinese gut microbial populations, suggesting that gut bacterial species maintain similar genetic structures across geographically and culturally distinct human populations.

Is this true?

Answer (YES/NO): NO